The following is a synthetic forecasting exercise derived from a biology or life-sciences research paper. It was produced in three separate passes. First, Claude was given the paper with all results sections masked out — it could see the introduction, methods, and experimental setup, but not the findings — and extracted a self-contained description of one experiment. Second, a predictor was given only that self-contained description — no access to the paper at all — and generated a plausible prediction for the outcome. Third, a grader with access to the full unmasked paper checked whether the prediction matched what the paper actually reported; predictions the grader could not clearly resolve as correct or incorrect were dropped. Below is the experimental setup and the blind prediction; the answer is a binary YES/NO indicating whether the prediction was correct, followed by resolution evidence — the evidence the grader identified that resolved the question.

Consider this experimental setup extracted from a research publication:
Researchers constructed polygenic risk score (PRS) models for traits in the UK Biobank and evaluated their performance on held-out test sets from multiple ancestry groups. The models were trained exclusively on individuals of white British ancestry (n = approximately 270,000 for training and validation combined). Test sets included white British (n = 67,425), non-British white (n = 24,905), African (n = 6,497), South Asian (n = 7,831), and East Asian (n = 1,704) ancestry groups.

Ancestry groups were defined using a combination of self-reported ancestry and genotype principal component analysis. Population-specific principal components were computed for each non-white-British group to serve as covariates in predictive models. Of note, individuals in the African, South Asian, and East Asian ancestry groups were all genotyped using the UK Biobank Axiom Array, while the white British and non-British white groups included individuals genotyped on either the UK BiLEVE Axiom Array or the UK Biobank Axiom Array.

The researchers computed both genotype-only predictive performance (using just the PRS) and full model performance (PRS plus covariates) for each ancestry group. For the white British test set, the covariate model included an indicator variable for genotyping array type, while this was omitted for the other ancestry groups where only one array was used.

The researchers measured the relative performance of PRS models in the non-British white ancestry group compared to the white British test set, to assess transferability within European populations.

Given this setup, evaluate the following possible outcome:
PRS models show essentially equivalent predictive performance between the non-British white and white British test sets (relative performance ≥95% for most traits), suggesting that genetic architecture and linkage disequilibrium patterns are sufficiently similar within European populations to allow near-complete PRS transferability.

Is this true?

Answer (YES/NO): NO